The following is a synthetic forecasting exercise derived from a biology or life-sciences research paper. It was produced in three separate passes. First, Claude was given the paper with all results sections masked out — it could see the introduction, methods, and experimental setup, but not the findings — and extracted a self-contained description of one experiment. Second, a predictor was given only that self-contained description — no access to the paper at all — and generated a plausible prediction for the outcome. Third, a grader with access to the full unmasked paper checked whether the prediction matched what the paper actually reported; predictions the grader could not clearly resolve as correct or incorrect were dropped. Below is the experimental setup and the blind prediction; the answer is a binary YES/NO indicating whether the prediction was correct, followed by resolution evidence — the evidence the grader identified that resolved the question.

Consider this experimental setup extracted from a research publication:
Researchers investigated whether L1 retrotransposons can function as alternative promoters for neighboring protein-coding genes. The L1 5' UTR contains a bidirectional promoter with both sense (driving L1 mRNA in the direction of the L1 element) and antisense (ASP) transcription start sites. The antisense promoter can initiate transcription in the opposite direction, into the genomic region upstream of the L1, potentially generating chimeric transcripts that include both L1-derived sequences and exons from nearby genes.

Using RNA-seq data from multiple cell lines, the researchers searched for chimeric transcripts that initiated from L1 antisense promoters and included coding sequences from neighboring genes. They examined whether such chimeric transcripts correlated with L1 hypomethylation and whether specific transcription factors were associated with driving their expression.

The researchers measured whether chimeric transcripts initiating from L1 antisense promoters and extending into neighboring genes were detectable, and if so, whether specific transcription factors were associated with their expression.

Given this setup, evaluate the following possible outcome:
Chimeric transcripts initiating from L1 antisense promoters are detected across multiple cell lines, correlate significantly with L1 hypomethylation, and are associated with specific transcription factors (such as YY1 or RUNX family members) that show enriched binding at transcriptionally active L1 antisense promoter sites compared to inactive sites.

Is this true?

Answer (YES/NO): NO